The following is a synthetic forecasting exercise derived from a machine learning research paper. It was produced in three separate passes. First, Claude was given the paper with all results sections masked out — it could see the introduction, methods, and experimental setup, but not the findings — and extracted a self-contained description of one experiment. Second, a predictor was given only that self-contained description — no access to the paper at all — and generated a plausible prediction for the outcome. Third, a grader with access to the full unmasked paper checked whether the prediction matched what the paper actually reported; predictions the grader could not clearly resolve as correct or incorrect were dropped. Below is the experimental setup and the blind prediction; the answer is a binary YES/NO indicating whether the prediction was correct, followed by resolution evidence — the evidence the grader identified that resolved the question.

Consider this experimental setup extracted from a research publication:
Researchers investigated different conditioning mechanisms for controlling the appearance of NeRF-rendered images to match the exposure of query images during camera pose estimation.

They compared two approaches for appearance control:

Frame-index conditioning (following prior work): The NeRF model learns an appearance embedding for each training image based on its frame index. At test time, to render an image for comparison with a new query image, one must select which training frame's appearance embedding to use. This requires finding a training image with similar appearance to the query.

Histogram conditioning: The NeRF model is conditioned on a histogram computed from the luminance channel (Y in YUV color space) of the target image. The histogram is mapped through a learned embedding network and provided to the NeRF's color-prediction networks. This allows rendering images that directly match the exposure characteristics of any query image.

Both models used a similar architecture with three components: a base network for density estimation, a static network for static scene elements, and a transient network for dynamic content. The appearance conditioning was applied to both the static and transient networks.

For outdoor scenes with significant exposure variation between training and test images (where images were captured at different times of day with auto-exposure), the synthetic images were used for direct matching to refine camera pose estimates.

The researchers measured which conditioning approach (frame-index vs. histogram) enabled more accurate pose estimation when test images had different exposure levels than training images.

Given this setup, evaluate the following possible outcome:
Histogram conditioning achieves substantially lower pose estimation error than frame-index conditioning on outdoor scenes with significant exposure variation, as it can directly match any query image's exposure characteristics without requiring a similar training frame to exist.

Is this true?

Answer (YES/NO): YES